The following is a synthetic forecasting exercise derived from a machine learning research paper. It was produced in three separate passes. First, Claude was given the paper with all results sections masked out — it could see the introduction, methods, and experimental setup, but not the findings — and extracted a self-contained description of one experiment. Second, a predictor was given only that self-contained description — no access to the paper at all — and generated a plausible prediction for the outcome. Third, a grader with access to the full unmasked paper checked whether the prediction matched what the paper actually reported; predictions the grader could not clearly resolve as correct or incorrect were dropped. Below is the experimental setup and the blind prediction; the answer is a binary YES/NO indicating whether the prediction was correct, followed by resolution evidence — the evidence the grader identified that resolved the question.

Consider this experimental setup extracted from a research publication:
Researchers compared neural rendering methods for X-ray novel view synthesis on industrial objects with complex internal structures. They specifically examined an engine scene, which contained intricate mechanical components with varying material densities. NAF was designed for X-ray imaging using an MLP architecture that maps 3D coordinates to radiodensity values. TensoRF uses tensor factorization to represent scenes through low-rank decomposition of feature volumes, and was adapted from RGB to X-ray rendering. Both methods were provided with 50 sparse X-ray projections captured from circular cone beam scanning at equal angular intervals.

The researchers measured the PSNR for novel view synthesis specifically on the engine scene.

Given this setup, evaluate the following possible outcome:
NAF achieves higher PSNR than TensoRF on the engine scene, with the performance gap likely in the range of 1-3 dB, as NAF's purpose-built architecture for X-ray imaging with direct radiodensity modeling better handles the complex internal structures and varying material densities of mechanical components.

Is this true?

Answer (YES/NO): NO